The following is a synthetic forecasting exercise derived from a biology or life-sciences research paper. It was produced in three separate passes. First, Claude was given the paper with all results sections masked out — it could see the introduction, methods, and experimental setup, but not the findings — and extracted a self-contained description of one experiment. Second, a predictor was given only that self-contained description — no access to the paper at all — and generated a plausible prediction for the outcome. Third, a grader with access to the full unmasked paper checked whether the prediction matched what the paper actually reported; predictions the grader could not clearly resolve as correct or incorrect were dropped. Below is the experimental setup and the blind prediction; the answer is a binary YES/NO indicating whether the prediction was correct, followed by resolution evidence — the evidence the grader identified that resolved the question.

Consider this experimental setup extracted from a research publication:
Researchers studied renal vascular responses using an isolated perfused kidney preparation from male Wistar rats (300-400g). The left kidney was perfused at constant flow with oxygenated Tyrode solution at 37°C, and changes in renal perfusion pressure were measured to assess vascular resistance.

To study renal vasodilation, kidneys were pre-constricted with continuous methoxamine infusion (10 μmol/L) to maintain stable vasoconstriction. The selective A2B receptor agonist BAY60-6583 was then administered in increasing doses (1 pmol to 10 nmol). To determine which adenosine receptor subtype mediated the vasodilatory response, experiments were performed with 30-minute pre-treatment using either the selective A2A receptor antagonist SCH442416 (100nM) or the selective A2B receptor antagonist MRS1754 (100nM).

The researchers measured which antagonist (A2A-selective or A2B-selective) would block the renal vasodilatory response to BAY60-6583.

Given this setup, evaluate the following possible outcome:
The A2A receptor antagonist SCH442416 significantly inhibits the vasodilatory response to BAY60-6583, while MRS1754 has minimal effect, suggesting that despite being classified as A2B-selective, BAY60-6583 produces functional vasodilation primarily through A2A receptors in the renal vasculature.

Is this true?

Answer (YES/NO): NO